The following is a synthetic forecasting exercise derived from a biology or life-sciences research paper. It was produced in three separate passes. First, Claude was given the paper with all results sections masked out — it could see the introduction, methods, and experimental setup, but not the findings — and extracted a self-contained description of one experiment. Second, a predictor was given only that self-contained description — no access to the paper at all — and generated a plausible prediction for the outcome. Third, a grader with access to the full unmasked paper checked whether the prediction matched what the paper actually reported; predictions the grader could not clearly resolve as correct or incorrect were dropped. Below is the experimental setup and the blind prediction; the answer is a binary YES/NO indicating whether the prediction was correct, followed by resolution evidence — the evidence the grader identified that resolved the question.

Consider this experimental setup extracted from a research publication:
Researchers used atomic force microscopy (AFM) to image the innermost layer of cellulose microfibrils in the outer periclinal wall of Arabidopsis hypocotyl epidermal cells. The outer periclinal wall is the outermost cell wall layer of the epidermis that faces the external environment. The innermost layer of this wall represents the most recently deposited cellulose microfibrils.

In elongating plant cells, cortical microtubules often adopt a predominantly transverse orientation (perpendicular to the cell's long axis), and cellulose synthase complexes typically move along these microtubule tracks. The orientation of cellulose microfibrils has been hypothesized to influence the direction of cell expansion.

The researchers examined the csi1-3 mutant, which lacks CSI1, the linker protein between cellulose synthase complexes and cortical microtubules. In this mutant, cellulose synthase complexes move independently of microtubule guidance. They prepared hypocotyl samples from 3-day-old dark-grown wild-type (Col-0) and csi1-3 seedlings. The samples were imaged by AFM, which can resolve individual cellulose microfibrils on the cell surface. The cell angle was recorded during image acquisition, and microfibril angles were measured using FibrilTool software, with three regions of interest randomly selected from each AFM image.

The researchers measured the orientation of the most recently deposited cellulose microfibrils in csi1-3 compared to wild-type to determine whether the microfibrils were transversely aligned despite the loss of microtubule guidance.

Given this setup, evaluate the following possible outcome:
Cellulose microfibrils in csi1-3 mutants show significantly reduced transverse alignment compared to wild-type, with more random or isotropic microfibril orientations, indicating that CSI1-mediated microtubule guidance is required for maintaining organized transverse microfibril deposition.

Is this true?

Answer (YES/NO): NO